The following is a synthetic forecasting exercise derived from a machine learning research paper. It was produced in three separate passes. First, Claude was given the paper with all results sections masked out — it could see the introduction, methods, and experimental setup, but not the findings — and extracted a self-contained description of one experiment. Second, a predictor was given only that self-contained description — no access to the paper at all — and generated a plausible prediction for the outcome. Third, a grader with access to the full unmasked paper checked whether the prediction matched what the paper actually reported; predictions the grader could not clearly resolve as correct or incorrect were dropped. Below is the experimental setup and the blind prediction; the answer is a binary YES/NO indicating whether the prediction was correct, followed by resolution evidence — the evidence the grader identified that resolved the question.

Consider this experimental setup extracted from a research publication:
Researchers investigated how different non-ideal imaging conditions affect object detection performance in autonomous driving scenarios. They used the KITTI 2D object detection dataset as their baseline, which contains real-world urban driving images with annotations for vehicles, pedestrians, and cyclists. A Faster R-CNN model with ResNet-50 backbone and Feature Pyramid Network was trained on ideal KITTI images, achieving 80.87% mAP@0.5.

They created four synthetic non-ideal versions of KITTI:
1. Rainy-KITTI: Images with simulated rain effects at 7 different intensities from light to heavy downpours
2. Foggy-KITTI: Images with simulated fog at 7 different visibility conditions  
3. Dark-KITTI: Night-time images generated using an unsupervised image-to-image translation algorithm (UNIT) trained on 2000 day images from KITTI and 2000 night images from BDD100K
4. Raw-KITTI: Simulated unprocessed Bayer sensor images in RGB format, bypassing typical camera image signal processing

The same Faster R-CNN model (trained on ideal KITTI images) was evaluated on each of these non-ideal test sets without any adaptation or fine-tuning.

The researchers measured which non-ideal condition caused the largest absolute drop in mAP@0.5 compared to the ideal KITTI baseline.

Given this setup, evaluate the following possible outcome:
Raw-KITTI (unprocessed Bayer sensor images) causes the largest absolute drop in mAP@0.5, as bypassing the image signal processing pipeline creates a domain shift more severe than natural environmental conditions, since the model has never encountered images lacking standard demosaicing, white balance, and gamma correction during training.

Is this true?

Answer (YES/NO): NO